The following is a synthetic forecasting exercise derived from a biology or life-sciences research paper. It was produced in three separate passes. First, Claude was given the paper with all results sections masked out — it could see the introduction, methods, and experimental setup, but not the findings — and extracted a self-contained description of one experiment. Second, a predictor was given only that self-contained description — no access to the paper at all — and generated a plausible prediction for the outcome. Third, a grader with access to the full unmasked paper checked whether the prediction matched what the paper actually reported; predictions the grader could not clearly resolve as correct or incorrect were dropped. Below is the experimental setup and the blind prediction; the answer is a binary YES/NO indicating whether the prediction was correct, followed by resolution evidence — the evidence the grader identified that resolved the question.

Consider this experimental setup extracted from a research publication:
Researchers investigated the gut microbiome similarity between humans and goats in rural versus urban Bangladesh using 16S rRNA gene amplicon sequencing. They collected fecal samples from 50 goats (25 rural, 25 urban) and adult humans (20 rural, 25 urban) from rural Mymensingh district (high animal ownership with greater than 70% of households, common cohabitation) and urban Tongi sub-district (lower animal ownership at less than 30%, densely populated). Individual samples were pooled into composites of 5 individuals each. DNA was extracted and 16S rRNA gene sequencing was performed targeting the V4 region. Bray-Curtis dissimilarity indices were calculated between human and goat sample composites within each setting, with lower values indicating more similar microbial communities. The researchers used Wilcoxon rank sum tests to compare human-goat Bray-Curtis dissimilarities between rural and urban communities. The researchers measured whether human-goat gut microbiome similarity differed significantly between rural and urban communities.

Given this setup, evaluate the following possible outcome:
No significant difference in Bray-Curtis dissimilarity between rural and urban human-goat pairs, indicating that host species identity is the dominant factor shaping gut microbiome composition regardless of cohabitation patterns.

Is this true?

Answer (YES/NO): YES